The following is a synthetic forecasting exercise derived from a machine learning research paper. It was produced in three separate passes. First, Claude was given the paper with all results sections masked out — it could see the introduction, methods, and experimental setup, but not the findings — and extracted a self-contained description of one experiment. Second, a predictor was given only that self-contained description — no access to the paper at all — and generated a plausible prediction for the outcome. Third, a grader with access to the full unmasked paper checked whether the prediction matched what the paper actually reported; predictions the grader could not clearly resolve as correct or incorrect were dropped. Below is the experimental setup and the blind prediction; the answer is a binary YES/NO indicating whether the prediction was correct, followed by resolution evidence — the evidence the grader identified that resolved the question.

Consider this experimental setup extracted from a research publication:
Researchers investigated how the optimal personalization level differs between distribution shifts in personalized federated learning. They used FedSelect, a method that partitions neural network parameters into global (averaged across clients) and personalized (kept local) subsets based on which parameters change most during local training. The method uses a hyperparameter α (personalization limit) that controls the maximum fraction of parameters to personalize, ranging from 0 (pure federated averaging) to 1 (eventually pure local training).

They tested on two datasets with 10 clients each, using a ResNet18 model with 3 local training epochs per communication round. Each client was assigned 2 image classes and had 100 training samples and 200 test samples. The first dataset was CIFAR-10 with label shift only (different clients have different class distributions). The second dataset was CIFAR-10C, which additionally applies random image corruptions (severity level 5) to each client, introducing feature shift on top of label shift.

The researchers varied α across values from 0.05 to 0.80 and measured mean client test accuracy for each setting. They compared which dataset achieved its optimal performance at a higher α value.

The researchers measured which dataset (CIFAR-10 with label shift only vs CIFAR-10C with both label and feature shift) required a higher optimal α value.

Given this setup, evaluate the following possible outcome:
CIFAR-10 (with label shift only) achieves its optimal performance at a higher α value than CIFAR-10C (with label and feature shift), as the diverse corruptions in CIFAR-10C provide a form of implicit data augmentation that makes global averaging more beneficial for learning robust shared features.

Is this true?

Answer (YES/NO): NO